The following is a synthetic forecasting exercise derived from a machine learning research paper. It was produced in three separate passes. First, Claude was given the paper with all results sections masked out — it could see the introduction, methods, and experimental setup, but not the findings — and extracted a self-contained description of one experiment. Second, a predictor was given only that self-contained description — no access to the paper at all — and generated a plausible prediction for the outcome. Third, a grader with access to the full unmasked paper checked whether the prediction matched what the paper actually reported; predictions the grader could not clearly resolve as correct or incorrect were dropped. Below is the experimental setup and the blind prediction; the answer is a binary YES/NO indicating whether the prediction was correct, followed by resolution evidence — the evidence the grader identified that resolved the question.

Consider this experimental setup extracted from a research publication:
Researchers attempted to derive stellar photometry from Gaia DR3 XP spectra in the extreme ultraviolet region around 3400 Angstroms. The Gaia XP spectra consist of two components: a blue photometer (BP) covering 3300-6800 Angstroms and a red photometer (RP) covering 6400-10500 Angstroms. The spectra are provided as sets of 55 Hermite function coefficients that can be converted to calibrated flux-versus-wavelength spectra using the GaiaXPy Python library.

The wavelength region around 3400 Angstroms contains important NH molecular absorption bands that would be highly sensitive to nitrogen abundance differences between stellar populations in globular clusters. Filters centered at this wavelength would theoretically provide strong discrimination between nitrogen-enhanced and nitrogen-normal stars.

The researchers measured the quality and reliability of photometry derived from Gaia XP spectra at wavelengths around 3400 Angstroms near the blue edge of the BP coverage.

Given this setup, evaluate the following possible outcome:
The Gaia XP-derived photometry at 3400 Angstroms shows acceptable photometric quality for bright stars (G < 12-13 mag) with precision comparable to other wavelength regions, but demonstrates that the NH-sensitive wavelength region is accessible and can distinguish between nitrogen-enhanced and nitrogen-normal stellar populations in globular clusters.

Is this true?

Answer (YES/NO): NO